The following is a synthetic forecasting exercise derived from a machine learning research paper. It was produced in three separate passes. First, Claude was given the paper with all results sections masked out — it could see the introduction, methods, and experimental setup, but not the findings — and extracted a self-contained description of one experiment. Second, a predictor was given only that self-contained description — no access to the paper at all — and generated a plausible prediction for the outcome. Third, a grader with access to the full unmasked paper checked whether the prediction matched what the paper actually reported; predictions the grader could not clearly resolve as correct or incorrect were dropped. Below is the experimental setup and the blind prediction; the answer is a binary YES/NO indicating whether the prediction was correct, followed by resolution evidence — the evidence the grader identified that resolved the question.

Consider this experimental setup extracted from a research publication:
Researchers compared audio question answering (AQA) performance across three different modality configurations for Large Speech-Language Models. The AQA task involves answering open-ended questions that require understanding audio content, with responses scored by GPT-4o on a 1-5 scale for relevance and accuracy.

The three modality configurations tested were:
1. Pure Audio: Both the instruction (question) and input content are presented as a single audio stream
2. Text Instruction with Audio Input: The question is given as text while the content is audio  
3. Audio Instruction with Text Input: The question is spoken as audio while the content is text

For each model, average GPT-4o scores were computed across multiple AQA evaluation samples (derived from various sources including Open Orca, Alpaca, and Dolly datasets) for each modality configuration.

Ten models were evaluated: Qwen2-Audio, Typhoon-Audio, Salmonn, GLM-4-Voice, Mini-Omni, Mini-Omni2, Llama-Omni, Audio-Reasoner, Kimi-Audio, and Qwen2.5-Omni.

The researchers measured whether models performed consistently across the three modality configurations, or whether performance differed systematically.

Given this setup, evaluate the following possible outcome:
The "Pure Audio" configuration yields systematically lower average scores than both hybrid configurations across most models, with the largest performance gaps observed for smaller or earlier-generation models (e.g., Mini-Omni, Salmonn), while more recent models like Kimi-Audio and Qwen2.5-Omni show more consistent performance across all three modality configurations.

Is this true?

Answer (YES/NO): NO